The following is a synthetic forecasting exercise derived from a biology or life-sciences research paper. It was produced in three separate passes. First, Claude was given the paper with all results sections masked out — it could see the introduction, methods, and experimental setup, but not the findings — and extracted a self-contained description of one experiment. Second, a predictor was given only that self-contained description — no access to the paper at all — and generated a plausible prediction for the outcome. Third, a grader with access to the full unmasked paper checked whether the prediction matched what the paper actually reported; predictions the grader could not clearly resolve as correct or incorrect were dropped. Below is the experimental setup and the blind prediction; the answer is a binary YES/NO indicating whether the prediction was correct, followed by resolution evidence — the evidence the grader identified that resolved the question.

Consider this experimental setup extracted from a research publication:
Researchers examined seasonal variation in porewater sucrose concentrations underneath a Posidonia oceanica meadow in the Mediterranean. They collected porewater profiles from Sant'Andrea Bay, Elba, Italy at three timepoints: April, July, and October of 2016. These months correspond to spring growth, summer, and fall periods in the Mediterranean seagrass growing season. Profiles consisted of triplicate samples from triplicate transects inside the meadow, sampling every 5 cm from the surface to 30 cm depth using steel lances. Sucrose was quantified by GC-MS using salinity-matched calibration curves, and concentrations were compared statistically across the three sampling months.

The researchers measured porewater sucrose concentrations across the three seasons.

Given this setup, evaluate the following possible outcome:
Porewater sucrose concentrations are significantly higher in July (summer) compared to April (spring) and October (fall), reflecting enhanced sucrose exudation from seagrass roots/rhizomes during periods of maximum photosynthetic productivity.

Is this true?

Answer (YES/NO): NO